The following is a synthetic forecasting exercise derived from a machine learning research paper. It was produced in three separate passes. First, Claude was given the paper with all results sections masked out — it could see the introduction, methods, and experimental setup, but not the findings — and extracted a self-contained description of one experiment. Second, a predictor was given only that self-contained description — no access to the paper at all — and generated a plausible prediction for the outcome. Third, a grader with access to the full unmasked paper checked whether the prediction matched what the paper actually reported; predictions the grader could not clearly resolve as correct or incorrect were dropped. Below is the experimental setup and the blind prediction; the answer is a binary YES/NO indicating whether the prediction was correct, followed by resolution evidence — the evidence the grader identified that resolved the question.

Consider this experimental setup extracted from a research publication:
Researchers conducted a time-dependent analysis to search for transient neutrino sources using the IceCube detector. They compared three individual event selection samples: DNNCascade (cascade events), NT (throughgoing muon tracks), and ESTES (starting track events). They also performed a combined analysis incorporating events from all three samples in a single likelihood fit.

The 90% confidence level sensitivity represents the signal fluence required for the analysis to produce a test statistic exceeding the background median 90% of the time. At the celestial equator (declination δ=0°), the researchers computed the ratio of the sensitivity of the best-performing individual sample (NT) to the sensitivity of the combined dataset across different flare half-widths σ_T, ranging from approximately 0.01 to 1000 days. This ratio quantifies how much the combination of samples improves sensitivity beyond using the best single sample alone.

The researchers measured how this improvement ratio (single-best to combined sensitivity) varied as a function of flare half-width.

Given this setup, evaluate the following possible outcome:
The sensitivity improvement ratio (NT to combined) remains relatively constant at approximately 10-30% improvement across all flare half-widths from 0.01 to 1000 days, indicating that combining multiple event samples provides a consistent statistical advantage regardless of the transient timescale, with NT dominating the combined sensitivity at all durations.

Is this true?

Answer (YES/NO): NO